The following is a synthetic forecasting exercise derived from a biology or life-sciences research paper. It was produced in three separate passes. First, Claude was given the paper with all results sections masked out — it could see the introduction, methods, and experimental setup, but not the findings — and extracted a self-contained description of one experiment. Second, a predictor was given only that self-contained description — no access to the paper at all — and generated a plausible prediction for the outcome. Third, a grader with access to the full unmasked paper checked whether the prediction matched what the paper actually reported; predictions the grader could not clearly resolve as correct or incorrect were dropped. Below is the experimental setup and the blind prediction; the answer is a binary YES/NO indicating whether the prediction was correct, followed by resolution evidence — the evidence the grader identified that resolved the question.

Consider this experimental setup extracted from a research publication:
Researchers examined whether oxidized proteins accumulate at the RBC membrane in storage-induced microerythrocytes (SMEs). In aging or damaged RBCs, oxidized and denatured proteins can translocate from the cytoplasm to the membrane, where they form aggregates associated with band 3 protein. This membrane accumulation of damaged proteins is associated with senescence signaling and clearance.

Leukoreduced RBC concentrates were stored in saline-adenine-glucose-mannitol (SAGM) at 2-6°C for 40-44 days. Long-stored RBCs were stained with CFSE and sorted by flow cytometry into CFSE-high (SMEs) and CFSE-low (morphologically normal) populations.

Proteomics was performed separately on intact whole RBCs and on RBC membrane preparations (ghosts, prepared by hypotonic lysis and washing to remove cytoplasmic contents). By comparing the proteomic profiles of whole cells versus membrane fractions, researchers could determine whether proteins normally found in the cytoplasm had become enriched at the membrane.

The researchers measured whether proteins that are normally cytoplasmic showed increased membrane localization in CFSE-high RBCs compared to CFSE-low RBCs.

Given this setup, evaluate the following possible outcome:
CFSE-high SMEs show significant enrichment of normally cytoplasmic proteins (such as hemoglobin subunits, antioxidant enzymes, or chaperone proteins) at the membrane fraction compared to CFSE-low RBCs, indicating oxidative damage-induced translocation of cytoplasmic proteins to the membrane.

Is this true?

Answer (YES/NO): YES